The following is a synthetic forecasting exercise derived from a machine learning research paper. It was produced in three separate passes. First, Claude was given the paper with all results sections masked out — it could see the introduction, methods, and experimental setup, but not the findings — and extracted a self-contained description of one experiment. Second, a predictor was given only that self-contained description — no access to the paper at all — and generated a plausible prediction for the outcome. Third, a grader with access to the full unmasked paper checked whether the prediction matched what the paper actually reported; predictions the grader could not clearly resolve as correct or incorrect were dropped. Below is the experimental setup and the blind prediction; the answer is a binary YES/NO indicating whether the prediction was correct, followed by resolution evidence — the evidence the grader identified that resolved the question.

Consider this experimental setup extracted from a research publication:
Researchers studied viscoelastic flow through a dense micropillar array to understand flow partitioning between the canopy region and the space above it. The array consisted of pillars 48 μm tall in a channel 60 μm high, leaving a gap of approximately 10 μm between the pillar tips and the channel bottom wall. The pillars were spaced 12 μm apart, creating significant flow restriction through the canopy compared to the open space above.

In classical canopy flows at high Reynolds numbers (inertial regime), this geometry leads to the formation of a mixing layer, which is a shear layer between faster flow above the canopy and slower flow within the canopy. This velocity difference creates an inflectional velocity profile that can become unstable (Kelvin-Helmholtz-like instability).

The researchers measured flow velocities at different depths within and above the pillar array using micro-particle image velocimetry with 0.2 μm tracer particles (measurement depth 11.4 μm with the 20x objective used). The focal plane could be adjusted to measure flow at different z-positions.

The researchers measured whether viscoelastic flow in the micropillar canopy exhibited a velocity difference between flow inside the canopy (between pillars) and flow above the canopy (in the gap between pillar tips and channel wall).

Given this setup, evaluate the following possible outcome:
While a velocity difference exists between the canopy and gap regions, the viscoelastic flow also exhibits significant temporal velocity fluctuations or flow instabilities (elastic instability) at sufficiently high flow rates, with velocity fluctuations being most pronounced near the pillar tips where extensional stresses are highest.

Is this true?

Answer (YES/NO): NO